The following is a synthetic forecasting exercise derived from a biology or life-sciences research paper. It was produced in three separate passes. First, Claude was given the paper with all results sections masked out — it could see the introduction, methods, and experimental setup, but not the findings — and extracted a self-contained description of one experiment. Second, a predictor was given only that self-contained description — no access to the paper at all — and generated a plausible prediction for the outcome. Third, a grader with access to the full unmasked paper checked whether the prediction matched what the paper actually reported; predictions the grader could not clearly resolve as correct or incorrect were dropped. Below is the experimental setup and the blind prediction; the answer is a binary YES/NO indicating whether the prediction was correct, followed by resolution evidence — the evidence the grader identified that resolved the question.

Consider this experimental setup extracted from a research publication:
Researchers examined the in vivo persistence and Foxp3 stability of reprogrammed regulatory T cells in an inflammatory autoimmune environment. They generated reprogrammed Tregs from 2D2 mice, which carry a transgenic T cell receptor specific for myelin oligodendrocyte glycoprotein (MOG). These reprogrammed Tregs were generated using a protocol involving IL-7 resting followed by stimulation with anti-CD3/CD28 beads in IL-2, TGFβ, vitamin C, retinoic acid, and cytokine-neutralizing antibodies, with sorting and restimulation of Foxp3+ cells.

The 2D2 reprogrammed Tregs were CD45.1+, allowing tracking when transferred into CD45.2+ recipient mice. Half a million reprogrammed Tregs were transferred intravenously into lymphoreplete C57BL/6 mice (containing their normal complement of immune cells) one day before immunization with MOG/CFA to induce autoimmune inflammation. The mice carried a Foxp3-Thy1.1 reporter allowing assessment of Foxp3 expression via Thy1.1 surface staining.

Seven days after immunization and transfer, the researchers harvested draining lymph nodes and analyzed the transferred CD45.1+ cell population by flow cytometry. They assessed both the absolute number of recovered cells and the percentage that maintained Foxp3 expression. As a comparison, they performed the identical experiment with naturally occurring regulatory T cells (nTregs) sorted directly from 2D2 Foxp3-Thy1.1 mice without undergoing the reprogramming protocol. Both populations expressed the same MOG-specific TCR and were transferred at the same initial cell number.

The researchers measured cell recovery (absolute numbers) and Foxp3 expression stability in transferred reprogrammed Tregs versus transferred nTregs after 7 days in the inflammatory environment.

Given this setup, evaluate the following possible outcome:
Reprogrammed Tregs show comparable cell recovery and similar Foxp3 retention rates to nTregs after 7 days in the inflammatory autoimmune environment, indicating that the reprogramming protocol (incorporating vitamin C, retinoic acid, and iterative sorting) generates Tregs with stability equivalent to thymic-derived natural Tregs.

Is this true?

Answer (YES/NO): NO